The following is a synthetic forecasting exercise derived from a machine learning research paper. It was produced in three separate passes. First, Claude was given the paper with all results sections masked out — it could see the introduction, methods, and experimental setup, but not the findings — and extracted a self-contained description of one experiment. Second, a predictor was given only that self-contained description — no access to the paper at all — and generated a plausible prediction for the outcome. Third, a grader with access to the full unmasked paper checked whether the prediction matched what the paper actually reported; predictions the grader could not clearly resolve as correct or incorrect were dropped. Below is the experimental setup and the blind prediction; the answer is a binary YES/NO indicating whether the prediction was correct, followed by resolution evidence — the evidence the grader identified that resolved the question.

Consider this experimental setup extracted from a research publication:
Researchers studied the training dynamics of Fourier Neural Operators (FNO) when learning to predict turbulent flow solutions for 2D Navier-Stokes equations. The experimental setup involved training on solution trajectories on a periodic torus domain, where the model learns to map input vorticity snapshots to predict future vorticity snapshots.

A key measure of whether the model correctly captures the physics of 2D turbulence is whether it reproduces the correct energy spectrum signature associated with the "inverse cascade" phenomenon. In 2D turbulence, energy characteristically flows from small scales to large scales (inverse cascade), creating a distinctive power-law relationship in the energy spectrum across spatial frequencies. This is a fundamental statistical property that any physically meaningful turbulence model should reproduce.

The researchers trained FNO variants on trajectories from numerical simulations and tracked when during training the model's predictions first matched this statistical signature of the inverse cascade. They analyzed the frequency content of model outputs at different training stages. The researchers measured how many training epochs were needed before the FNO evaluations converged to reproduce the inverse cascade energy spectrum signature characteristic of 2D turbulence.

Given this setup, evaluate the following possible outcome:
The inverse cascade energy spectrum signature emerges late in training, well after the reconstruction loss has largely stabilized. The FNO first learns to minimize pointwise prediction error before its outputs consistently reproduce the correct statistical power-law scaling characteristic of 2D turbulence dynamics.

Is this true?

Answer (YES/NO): NO